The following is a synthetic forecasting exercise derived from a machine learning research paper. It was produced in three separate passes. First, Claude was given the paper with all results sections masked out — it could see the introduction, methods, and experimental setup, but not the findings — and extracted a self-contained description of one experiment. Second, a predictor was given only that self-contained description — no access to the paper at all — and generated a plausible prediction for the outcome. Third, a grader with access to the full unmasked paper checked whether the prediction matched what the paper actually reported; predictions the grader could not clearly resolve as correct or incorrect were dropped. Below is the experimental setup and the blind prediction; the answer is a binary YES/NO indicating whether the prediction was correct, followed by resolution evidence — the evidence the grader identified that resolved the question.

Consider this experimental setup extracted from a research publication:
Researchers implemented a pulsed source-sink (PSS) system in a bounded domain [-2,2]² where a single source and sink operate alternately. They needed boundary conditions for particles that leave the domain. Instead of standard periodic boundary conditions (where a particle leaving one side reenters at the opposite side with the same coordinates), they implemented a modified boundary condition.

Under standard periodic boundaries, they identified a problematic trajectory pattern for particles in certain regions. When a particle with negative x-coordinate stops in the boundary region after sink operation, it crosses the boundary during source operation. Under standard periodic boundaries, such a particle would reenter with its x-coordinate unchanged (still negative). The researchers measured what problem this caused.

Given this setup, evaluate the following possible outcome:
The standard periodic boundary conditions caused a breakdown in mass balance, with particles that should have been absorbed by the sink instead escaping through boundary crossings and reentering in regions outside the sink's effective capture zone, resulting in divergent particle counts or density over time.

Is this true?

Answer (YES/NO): NO